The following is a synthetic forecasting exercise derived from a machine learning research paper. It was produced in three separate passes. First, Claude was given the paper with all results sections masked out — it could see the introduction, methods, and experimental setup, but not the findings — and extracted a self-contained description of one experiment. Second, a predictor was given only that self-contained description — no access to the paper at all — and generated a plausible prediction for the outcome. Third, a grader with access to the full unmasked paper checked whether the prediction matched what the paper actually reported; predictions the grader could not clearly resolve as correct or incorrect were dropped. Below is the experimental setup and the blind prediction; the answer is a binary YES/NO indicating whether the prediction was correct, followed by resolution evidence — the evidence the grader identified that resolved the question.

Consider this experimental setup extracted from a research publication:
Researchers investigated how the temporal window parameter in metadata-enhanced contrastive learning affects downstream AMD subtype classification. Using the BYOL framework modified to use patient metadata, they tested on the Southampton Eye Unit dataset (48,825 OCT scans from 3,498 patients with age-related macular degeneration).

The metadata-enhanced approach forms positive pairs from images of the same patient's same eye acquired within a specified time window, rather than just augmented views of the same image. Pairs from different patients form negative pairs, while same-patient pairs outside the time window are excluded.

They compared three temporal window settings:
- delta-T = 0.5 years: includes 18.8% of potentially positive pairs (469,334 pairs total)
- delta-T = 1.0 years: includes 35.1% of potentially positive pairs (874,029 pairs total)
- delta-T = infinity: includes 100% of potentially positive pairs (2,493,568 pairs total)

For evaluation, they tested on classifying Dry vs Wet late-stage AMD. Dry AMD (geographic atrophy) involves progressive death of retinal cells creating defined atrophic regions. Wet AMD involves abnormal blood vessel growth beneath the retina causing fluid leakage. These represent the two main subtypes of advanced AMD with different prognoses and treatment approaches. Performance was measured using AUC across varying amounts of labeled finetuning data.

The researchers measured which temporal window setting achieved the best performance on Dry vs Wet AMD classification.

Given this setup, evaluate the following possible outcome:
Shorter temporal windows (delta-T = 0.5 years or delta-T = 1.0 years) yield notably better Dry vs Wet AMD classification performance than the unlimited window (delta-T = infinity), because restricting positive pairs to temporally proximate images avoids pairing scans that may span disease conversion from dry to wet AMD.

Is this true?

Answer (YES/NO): YES